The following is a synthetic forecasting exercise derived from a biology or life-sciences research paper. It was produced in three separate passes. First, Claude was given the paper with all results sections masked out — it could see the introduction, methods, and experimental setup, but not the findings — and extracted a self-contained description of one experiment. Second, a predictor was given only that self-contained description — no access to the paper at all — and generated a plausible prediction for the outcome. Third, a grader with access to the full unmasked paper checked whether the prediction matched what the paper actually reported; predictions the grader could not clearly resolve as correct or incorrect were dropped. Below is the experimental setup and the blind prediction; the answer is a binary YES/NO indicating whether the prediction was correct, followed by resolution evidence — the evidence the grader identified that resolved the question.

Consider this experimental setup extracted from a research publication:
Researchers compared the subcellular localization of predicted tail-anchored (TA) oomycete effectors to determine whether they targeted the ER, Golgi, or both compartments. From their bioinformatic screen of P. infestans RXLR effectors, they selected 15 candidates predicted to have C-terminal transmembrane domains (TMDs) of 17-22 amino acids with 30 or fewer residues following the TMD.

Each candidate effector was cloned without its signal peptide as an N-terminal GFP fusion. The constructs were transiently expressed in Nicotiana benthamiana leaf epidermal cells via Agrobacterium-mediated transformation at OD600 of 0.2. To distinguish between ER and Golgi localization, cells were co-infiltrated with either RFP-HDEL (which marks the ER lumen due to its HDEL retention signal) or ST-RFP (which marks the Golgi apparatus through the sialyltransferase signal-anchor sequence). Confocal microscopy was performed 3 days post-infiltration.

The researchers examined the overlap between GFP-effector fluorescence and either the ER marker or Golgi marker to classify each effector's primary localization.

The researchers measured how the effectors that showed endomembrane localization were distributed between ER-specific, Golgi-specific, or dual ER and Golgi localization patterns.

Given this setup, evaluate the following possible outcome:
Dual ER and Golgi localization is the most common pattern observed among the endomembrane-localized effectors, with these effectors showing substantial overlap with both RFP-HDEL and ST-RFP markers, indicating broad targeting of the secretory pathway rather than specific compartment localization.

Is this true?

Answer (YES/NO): NO